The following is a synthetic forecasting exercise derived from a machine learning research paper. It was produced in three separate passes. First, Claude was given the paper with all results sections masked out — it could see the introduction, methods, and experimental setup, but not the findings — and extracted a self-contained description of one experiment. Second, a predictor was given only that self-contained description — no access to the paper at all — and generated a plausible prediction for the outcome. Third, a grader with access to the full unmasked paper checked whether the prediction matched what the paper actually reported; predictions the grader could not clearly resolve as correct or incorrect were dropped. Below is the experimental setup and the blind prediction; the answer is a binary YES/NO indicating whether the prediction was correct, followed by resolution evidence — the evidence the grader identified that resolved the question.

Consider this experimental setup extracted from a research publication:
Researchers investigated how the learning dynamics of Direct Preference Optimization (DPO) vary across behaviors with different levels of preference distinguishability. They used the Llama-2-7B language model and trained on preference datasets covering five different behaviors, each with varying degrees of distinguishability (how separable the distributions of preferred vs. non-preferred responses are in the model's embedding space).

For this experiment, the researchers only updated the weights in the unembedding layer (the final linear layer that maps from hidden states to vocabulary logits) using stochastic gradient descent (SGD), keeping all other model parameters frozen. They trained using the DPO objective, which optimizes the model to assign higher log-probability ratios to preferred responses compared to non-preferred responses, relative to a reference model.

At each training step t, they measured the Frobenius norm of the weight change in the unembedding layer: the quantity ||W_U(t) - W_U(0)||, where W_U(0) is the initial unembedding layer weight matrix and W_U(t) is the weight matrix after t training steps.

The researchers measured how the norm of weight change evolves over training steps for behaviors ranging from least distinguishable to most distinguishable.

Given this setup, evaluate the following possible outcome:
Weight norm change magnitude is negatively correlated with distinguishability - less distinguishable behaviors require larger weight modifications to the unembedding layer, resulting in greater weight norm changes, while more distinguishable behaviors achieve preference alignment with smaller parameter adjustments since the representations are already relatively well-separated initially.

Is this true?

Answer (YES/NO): NO